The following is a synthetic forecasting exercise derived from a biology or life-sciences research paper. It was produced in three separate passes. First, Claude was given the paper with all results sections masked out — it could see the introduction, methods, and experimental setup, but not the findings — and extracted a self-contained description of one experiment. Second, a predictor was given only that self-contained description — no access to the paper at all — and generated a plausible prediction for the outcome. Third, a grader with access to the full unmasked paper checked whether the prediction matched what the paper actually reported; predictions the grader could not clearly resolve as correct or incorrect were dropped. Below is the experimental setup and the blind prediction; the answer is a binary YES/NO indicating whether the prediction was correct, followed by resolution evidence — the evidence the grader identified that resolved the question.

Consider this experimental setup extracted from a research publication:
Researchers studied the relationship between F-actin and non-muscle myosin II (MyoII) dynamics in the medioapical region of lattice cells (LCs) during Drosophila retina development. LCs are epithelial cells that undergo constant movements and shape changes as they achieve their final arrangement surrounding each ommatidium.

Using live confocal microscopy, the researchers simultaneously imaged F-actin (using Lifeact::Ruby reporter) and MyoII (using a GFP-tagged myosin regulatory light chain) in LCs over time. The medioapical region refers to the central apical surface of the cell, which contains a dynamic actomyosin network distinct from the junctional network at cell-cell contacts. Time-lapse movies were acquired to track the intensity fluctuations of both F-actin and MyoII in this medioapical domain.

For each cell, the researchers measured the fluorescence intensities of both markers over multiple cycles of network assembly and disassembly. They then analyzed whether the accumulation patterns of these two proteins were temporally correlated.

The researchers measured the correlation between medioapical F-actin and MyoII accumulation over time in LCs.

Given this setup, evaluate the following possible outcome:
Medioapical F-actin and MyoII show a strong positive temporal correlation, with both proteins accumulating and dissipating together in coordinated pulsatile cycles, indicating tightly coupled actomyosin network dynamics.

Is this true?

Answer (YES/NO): NO